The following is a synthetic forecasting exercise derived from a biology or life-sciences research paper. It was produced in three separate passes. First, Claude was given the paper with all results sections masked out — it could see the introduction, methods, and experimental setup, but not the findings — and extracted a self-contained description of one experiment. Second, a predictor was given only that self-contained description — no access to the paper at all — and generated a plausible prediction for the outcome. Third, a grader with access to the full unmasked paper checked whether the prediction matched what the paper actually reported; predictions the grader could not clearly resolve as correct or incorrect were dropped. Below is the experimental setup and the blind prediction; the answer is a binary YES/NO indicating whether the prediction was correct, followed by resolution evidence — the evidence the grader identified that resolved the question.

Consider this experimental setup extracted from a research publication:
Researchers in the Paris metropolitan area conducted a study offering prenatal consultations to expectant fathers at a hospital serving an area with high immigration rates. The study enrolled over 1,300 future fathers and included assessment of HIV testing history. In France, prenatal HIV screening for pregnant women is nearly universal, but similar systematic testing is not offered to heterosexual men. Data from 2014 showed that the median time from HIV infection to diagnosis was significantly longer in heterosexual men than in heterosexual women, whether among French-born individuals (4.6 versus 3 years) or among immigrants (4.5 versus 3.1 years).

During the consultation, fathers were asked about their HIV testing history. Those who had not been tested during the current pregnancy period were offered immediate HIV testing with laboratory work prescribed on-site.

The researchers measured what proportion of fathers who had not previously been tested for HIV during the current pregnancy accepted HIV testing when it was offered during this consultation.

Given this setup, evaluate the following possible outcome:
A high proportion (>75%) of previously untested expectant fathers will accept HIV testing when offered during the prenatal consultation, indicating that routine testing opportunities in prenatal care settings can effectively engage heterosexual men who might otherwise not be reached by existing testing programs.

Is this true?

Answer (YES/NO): YES